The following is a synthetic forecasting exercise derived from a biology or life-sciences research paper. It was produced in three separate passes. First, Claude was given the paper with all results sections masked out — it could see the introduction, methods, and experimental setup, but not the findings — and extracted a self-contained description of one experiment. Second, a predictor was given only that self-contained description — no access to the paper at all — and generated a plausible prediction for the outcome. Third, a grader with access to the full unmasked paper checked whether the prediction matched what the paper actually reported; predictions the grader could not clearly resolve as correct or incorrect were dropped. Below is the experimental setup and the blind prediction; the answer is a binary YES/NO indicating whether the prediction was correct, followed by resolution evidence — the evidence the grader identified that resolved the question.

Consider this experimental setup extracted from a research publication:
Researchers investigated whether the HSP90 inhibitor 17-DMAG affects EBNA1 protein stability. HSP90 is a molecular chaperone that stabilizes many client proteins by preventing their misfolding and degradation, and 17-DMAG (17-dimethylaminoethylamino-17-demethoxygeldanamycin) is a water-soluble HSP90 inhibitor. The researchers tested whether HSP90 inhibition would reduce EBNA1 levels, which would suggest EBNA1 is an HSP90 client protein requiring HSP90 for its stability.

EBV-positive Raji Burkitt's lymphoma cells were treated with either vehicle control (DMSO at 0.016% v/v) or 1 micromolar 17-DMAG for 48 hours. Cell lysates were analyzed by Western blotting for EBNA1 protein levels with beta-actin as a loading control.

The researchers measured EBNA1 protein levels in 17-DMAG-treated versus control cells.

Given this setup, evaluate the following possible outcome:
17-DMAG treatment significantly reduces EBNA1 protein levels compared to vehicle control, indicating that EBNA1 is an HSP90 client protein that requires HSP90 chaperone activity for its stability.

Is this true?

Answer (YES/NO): NO